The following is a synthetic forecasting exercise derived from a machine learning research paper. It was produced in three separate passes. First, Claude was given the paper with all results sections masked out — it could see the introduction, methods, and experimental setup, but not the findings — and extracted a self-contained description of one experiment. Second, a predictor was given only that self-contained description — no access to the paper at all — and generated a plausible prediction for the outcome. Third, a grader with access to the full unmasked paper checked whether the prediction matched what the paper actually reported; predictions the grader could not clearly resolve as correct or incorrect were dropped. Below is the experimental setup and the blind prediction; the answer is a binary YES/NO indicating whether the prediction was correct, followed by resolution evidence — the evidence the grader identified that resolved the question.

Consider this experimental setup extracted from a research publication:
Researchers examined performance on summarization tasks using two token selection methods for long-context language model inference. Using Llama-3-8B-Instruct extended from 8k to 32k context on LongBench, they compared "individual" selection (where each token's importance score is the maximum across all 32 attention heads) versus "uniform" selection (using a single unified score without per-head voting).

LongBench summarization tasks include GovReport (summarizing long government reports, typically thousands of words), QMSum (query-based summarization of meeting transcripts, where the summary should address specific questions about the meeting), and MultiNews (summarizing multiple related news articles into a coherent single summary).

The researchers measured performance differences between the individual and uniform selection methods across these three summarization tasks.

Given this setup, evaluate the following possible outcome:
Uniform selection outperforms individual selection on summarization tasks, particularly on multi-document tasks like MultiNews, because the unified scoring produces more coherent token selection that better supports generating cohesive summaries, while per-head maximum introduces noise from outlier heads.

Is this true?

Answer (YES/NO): NO